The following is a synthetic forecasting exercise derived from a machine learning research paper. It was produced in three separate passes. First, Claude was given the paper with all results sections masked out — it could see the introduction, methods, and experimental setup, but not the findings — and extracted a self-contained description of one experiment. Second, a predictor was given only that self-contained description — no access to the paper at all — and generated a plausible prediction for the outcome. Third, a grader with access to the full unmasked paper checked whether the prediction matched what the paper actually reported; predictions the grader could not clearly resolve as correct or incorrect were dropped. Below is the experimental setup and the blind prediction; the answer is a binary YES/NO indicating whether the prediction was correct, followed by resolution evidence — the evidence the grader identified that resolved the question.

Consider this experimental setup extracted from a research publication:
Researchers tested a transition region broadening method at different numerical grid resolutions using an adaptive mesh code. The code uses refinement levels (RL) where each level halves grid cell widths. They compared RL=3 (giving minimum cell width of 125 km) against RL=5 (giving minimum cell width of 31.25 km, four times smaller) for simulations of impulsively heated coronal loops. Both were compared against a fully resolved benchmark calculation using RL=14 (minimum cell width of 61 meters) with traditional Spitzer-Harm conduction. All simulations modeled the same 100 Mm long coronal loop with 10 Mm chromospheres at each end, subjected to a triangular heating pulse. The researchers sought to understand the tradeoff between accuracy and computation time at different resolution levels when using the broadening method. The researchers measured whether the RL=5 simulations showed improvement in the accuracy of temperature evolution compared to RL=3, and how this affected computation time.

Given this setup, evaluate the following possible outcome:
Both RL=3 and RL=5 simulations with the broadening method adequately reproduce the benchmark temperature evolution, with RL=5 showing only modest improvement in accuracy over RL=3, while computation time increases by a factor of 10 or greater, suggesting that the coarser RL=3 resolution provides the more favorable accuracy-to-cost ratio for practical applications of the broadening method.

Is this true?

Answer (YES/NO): NO